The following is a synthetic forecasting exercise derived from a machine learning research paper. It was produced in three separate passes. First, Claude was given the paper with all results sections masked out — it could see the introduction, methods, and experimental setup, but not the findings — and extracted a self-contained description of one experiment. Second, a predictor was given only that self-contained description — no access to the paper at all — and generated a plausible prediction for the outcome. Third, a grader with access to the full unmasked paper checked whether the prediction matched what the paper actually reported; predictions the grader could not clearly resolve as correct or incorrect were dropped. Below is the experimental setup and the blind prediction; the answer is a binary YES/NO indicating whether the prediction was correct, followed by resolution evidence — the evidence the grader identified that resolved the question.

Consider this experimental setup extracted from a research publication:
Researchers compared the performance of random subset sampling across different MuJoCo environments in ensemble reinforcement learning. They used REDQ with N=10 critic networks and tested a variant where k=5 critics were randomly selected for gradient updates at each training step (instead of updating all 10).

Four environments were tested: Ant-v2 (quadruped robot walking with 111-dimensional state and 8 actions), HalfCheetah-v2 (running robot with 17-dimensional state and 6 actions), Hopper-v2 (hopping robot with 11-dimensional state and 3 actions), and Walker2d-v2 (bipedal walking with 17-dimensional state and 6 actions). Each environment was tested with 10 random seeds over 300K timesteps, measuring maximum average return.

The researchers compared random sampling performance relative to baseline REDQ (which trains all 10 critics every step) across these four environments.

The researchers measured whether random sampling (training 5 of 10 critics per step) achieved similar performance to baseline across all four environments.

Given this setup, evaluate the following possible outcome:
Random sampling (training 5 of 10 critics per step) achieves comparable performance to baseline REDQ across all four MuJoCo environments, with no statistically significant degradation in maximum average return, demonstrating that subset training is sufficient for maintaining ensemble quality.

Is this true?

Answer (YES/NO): NO